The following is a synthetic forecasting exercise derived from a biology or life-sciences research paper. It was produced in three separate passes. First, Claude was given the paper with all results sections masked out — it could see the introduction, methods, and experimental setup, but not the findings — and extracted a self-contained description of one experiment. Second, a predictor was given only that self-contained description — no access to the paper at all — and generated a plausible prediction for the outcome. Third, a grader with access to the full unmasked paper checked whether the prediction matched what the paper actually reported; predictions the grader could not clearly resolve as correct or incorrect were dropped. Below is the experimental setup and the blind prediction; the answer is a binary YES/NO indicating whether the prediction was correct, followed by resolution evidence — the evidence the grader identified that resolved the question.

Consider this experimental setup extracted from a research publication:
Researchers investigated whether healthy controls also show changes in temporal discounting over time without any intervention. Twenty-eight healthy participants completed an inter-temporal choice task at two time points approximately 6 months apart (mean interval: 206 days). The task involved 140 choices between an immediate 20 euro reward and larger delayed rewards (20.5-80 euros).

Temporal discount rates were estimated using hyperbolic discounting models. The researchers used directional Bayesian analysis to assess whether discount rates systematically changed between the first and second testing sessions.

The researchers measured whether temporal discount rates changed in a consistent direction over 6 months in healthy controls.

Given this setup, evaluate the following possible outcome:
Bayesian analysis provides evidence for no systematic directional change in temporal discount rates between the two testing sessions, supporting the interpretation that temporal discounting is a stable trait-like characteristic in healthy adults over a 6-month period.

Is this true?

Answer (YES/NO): NO